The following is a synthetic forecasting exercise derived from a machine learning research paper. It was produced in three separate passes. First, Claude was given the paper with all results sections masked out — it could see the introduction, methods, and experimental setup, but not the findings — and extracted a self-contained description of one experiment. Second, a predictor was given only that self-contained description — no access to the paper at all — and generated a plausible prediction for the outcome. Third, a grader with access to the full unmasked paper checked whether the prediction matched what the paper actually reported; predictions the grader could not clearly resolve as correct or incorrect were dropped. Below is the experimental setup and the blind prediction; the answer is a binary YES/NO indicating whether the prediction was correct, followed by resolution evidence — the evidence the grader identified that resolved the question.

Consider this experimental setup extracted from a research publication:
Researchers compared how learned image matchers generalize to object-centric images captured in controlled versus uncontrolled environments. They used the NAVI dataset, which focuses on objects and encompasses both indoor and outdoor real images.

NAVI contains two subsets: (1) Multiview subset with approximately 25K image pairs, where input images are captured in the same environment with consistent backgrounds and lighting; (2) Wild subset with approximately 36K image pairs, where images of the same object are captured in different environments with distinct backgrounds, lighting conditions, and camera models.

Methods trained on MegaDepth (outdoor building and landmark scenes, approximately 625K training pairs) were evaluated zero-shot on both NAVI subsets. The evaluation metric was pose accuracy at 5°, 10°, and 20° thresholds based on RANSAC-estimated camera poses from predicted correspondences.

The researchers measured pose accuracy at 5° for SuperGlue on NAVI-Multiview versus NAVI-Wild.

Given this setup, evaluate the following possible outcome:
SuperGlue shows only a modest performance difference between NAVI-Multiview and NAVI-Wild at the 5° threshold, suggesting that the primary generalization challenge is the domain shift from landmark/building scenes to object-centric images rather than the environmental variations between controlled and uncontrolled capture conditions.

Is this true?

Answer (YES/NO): YES